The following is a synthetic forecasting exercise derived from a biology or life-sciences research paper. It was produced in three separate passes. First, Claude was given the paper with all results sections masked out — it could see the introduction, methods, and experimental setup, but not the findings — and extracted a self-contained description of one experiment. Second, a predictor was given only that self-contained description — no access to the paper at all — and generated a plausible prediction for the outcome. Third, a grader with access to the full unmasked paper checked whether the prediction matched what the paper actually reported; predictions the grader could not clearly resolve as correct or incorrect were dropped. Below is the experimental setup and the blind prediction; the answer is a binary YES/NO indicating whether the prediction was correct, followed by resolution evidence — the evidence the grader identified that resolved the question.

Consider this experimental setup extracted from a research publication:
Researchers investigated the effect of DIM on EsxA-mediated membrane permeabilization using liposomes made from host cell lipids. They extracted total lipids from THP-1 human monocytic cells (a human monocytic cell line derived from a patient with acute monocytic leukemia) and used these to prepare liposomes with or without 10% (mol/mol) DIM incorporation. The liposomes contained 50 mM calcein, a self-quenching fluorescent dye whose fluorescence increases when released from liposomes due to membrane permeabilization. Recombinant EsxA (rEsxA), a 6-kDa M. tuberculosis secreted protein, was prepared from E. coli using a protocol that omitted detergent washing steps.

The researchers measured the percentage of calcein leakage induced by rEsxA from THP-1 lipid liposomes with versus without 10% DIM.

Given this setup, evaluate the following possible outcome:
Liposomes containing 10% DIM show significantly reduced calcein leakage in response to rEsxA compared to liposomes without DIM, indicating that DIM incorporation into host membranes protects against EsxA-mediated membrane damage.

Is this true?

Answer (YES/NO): NO